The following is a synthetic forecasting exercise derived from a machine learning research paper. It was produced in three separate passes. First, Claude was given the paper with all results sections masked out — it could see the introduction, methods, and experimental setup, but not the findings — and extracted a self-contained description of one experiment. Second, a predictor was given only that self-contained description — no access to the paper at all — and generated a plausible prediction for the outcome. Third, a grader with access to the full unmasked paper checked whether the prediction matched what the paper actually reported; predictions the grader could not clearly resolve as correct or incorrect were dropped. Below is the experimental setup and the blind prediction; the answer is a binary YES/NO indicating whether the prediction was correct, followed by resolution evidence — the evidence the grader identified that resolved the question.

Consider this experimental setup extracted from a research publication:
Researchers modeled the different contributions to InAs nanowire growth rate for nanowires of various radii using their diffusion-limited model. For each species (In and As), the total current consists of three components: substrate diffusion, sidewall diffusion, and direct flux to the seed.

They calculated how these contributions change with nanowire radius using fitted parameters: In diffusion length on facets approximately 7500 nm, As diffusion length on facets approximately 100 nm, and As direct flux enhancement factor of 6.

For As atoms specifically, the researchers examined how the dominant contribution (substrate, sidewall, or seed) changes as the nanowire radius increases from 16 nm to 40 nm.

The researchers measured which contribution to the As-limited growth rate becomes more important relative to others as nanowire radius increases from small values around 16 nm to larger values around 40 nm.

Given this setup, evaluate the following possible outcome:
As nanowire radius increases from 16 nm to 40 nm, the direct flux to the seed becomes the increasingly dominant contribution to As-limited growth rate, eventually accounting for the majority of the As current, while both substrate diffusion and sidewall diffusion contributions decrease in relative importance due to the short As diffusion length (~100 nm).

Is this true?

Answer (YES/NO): YES